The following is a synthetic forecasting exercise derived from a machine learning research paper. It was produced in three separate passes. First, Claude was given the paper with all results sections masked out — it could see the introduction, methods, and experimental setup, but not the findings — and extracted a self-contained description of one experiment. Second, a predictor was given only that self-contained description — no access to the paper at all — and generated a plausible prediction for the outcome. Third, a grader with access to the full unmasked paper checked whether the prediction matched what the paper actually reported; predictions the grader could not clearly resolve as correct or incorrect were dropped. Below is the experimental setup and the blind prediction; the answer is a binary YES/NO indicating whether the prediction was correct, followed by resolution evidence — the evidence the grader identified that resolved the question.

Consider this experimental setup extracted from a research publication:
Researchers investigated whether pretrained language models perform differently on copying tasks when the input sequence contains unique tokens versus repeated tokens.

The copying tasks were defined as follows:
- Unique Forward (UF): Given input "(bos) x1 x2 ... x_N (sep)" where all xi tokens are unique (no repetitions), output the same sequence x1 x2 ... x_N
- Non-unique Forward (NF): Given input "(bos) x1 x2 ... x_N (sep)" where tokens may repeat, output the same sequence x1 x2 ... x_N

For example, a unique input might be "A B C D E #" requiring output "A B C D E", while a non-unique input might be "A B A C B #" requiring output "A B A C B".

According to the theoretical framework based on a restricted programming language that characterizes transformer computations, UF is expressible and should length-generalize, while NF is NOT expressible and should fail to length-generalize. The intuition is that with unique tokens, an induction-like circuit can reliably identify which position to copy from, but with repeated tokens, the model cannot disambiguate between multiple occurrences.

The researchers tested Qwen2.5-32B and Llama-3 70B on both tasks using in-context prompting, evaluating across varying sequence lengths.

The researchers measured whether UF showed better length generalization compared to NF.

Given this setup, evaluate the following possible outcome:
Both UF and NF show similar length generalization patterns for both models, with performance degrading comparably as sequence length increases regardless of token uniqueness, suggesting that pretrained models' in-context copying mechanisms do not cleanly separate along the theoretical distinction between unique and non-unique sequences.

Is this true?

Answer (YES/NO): NO